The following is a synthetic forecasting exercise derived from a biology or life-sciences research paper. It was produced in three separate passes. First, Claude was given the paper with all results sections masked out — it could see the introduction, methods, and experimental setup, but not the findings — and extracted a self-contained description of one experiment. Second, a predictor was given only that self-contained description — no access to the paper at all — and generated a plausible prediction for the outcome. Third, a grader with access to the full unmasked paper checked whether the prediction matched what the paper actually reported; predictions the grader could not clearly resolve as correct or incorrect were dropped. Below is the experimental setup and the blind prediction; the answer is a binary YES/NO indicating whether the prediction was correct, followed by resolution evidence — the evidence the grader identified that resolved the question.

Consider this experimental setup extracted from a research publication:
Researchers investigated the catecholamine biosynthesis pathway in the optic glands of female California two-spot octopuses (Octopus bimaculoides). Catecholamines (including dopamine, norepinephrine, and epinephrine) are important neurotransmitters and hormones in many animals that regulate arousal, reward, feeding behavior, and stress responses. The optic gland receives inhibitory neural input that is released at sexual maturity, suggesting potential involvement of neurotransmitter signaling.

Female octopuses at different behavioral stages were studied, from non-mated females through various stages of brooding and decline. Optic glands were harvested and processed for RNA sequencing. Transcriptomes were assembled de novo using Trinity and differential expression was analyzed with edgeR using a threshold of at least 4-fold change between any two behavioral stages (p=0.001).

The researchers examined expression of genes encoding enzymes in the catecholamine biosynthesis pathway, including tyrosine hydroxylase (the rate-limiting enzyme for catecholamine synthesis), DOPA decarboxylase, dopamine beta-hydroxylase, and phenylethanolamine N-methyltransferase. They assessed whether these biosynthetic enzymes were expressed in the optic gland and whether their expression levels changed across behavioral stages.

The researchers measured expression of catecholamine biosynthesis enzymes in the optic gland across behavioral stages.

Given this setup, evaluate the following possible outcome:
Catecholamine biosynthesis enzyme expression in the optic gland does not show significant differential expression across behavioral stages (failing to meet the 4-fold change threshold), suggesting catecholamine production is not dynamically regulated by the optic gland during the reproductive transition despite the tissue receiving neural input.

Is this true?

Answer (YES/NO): NO